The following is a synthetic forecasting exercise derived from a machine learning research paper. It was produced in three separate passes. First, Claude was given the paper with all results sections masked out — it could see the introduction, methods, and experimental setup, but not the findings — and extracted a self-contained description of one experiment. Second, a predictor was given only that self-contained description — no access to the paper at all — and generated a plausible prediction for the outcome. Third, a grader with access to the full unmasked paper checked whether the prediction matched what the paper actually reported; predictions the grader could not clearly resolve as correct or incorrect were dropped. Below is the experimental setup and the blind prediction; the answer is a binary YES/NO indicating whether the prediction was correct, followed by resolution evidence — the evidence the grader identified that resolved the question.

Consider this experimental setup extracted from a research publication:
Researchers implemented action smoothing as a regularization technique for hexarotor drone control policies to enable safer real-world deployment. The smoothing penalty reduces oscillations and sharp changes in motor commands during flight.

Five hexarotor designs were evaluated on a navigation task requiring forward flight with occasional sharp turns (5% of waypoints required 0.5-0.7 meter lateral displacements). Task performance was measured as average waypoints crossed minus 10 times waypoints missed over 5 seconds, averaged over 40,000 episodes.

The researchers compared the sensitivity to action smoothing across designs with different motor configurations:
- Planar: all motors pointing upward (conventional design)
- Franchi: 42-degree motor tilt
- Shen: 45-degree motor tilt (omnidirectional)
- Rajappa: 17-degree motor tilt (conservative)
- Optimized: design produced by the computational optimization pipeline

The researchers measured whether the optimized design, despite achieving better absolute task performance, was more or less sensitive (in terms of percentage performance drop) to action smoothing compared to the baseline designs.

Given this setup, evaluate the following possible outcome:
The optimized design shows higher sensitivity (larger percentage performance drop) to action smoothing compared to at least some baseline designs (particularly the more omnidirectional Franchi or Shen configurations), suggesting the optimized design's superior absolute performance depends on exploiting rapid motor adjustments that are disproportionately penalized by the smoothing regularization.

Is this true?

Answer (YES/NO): YES